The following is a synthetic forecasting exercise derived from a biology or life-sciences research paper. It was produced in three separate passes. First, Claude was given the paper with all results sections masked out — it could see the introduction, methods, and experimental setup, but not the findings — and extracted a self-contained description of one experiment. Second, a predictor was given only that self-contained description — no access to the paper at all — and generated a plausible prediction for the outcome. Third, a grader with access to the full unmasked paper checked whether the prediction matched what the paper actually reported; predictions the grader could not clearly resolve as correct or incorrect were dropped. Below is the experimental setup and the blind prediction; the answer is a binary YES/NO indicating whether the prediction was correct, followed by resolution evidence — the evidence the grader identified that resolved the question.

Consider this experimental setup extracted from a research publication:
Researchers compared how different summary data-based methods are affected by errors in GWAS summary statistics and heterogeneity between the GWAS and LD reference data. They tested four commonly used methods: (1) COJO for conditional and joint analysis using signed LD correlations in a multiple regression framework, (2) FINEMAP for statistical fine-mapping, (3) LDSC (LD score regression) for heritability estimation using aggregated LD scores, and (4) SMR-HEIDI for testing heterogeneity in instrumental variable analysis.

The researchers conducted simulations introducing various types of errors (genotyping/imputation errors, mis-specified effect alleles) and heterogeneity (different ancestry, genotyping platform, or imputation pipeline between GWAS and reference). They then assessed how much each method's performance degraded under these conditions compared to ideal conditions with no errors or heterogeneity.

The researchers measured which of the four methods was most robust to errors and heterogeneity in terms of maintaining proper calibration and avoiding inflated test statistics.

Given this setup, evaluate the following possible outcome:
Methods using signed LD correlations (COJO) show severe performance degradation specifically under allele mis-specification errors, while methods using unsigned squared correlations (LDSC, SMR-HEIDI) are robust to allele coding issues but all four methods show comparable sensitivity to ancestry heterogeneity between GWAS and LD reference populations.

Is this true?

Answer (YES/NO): NO